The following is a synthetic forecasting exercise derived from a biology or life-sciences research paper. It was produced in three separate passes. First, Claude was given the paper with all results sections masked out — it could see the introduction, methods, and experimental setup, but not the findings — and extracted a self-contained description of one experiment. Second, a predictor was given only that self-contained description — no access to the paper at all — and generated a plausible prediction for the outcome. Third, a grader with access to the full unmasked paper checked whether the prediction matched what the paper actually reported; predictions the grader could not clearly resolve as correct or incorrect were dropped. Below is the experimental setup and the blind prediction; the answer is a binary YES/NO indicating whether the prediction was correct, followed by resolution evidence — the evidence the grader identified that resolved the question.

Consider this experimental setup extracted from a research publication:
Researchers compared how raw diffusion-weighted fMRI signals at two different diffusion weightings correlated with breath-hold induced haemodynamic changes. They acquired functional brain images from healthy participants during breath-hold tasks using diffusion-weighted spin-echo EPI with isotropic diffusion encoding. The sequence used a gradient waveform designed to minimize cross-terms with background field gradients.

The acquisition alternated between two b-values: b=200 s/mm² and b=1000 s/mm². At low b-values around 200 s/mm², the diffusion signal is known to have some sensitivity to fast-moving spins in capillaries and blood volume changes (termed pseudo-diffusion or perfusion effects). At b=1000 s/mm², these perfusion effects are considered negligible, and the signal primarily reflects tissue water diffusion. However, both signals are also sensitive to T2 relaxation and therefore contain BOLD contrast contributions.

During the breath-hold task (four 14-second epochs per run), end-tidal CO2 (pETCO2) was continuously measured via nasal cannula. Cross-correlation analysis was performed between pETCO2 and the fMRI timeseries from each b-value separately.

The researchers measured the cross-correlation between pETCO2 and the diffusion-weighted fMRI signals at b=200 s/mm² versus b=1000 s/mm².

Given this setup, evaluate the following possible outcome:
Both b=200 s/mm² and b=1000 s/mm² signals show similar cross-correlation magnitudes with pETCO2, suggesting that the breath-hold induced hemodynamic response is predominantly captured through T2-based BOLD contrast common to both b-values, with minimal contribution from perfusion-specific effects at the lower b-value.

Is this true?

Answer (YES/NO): NO